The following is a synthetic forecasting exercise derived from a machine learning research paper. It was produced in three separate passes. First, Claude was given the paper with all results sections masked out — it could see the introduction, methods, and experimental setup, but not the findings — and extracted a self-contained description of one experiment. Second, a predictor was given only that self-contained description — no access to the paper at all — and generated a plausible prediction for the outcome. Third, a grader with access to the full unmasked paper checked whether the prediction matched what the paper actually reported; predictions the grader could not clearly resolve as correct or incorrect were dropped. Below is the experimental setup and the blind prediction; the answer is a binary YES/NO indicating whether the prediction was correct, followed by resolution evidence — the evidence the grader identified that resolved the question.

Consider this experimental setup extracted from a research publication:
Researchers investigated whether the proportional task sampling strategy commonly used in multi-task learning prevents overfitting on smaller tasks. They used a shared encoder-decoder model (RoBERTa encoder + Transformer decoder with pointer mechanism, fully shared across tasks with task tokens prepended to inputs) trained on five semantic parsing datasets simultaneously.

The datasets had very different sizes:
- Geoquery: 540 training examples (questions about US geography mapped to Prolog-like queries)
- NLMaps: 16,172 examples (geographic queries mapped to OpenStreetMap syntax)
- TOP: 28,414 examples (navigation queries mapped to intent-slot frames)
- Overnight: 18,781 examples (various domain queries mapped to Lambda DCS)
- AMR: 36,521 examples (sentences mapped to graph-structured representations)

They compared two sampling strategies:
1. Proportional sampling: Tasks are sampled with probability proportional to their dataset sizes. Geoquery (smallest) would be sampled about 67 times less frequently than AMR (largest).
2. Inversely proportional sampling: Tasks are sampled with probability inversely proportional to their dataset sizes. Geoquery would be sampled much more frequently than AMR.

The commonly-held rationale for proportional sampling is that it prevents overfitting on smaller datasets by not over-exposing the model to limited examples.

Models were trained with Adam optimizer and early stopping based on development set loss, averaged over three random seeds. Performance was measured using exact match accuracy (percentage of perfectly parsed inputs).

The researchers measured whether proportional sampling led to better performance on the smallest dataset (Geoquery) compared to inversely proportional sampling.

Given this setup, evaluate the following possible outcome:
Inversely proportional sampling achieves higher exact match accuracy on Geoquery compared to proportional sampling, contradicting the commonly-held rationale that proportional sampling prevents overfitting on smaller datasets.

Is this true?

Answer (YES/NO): NO